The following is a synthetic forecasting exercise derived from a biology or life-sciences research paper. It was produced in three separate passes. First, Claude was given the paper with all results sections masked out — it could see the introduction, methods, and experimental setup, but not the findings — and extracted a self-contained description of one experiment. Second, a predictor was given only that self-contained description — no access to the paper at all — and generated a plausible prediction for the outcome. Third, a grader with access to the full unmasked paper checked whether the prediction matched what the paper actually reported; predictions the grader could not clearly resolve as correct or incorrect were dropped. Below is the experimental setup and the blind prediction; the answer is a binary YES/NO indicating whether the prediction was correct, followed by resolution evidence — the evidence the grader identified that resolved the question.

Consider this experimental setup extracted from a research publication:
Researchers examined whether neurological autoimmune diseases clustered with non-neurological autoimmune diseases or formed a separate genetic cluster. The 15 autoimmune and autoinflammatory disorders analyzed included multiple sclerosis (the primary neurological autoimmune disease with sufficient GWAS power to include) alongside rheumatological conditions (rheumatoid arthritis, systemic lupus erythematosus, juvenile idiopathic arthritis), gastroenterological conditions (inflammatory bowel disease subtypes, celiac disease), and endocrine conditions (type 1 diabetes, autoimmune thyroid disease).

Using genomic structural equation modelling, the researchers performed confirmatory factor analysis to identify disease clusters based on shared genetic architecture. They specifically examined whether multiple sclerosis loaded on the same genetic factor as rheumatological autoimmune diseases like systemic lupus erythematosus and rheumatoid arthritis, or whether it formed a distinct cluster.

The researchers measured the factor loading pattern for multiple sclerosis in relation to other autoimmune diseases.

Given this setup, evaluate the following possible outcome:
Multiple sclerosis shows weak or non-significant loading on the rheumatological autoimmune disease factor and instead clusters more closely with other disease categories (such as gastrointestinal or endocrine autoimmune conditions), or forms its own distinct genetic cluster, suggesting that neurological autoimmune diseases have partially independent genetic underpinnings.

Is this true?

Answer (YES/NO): NO